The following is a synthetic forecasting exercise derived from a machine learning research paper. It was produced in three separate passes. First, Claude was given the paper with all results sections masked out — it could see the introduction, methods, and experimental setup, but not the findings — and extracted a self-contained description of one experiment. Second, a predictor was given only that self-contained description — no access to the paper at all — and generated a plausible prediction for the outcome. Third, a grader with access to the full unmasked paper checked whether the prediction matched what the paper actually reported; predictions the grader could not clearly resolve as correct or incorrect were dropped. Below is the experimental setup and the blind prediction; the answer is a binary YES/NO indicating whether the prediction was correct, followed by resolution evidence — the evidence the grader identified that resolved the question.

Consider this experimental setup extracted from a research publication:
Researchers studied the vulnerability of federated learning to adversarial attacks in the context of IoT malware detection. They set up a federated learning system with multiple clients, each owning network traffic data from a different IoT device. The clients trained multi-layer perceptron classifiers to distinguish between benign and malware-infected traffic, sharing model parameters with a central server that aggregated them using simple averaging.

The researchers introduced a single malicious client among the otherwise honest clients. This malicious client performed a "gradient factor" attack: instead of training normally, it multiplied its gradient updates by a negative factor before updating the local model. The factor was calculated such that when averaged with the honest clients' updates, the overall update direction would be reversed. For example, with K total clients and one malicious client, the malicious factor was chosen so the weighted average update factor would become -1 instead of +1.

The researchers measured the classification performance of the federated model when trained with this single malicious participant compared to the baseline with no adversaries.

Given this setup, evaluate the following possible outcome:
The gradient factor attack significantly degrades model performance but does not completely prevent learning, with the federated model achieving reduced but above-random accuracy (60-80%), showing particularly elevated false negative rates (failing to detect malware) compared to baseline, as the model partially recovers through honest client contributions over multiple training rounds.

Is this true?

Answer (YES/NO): NO